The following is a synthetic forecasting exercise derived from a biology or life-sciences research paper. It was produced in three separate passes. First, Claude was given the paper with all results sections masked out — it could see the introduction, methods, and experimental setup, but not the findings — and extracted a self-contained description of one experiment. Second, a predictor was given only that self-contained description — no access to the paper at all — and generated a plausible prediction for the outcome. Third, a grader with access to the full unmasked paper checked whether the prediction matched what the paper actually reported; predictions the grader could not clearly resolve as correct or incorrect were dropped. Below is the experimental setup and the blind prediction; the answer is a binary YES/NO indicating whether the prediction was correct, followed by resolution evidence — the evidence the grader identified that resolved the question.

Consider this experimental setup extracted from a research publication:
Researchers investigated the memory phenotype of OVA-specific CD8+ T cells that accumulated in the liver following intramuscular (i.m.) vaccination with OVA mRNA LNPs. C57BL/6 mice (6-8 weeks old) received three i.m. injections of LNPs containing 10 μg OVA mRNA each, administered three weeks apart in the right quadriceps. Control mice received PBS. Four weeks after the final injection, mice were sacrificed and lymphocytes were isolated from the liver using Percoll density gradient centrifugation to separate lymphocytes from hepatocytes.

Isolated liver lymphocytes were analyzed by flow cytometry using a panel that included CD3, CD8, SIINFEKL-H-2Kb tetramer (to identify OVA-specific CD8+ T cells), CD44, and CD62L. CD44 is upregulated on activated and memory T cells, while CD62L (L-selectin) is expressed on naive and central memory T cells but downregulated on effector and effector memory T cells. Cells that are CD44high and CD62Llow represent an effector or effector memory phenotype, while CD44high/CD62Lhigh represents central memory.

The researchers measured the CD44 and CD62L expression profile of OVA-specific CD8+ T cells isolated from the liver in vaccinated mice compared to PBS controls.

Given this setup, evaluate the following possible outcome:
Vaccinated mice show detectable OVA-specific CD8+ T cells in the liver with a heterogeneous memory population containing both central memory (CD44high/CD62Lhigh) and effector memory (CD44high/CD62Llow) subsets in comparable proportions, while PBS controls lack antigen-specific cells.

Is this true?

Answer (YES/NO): NO